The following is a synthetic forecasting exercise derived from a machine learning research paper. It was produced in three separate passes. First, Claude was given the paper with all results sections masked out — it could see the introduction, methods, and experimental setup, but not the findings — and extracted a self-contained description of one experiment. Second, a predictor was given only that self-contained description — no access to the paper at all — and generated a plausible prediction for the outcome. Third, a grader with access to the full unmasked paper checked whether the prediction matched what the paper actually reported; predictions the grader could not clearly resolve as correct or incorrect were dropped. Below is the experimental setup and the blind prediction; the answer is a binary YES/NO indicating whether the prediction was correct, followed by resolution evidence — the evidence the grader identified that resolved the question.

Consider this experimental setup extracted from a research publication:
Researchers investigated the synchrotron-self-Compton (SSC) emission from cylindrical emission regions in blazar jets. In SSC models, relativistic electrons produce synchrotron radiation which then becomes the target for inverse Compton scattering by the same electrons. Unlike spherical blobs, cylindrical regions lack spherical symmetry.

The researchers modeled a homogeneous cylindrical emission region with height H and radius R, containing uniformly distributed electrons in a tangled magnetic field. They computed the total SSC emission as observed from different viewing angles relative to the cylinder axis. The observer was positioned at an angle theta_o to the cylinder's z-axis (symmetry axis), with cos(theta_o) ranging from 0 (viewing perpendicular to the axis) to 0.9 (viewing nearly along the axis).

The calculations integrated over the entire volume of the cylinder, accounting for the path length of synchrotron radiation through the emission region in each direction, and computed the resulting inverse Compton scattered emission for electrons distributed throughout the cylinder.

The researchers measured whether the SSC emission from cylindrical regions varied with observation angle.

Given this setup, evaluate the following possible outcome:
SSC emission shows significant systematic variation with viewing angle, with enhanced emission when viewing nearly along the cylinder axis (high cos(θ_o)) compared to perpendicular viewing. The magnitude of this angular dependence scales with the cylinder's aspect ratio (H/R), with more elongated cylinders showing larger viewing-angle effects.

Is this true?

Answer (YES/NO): NO